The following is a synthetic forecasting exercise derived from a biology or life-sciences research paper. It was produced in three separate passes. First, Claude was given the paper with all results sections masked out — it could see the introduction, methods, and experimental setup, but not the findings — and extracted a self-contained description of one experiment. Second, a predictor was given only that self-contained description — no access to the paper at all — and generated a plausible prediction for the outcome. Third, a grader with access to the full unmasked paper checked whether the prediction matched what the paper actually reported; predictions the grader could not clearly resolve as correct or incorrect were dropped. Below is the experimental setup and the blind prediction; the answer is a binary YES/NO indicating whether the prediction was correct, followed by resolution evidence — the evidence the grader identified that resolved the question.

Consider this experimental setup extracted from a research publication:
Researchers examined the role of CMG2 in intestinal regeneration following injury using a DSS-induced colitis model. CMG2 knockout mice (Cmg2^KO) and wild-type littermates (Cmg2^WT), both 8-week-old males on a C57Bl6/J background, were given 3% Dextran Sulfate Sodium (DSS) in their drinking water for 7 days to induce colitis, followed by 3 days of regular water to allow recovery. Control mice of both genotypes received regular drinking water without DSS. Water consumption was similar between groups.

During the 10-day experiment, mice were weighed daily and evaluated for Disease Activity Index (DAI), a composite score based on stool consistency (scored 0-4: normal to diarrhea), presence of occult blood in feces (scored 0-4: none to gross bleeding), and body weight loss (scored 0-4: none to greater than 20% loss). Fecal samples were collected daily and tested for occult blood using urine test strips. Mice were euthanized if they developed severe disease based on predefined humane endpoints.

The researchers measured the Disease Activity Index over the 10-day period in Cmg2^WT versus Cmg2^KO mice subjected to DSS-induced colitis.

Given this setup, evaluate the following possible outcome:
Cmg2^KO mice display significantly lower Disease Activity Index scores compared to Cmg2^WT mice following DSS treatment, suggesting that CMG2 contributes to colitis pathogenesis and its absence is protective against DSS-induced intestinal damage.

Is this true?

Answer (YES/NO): NO